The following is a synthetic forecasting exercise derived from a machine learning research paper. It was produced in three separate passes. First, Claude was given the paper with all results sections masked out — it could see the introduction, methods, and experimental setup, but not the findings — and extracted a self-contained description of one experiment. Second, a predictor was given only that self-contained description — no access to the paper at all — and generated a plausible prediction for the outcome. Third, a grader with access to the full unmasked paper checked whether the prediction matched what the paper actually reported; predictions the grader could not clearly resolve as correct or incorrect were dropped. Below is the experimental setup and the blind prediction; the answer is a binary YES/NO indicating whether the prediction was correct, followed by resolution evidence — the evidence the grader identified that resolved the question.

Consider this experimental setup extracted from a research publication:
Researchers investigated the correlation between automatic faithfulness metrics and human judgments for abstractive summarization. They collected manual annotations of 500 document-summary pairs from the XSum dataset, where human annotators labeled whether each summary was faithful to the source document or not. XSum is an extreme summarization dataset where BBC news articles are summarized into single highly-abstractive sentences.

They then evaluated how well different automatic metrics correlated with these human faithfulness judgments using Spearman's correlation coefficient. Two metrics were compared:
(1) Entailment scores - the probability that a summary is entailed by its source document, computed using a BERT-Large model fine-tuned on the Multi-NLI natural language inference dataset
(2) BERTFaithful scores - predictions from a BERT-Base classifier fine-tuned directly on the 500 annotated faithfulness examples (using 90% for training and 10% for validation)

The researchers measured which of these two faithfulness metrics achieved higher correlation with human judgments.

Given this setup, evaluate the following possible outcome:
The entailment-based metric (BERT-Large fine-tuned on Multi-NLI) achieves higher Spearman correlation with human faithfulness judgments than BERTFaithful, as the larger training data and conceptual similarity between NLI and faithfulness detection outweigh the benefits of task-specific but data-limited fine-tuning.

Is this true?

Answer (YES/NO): YES